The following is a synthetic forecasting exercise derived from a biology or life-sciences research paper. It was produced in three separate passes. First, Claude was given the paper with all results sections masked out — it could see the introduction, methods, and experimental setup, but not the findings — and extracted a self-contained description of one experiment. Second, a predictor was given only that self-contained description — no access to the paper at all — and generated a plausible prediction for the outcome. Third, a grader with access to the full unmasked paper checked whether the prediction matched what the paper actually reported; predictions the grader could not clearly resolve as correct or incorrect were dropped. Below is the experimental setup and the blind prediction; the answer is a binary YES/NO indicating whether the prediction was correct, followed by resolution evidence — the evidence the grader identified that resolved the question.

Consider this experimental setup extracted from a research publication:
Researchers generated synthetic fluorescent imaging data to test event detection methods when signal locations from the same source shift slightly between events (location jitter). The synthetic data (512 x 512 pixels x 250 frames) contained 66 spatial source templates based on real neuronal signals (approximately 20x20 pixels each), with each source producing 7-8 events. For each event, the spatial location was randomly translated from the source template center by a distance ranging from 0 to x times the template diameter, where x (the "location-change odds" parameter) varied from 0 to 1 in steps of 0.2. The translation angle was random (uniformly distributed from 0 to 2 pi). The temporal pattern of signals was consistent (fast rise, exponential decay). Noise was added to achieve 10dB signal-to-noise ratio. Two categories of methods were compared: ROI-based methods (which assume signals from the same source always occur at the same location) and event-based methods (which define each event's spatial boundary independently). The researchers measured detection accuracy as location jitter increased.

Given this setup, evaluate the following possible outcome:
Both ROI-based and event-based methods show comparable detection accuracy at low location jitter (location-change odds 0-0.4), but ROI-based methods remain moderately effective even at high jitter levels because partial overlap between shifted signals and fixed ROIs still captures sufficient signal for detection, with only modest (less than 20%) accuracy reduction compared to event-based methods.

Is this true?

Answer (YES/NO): NO